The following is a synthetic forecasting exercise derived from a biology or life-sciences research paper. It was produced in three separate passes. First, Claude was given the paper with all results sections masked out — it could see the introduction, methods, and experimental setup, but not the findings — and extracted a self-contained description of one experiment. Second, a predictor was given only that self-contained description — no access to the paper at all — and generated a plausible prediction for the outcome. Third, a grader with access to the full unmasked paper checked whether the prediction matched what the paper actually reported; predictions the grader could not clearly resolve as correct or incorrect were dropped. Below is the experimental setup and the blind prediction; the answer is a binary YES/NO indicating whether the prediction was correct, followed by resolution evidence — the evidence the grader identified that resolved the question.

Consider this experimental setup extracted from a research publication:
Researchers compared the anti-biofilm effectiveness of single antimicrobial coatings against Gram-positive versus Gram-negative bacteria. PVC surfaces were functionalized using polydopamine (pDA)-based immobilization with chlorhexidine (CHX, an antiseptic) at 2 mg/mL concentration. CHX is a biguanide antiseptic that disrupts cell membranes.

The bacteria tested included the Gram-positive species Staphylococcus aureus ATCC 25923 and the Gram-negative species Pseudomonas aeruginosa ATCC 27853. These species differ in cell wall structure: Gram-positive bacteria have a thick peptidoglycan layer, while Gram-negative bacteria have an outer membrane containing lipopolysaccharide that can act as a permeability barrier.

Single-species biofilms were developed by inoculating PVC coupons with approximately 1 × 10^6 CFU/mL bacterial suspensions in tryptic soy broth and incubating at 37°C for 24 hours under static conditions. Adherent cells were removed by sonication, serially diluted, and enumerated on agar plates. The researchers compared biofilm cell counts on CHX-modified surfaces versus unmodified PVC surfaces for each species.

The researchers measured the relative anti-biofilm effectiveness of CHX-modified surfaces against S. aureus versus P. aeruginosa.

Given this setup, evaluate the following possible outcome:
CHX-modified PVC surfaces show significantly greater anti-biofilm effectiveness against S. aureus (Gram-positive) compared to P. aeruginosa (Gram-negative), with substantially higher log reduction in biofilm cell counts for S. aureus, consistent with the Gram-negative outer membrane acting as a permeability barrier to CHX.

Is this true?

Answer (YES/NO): YES